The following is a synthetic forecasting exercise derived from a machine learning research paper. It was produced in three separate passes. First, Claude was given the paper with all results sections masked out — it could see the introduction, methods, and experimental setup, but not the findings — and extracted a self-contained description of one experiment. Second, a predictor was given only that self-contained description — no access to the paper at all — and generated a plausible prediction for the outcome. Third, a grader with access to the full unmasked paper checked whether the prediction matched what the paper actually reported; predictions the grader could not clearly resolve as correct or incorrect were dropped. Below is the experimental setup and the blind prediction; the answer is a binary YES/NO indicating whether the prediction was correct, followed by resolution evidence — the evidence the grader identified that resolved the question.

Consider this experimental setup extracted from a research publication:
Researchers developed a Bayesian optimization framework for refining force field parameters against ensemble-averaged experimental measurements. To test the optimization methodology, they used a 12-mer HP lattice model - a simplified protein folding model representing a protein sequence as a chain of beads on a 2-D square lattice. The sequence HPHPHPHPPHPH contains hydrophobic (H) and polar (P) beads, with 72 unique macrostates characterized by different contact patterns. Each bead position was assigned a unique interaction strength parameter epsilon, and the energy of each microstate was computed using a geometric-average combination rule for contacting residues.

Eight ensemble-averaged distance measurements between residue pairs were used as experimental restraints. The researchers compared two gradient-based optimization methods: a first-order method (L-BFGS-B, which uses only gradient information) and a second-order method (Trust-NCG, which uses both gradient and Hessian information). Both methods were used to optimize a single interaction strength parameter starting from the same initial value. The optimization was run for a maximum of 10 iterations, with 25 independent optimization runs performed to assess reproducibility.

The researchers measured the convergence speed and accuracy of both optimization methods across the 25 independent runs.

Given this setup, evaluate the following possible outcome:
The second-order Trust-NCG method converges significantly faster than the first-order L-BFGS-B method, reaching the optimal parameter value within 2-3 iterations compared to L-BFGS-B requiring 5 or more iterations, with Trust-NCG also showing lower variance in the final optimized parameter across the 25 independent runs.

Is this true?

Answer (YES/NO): NO